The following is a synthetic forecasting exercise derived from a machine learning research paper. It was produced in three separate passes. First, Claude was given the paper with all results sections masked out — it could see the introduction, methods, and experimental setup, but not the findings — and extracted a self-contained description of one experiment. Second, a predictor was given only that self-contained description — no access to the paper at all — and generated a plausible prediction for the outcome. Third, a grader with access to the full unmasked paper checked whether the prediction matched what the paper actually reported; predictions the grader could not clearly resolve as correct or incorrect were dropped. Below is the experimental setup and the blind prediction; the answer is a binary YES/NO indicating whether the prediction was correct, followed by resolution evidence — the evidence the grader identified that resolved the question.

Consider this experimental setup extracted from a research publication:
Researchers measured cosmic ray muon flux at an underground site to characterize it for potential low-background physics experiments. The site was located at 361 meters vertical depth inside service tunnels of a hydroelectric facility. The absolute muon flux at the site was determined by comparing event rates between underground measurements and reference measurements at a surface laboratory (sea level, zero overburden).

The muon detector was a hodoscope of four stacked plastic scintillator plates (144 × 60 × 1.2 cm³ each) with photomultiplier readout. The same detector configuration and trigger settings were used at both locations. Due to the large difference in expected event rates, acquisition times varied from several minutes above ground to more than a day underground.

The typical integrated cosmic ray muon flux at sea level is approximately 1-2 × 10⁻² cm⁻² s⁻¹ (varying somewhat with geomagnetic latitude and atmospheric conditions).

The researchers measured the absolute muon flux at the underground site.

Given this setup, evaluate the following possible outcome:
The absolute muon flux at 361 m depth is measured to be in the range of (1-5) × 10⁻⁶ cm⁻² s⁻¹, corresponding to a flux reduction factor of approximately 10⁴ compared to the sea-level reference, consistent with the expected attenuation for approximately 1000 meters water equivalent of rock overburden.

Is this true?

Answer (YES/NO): YES